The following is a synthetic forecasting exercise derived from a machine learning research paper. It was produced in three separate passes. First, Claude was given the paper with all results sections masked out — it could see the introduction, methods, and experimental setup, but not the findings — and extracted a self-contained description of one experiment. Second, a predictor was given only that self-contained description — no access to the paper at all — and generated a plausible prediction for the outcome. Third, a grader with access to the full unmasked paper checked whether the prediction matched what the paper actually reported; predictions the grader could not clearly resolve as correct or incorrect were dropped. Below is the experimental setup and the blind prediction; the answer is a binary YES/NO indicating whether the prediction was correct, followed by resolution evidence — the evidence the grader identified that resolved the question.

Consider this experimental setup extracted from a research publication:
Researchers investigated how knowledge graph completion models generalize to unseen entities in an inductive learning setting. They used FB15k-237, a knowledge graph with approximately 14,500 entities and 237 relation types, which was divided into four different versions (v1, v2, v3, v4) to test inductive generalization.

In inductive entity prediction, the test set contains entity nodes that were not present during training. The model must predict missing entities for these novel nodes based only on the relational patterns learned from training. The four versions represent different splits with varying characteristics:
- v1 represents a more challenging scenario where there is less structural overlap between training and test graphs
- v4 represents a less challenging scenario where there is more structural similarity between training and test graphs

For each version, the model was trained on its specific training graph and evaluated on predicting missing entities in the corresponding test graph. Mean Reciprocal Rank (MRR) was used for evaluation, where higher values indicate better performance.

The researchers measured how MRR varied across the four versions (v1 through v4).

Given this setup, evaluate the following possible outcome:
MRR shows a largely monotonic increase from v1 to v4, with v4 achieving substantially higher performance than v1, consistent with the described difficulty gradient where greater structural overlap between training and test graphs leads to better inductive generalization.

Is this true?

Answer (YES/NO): YES